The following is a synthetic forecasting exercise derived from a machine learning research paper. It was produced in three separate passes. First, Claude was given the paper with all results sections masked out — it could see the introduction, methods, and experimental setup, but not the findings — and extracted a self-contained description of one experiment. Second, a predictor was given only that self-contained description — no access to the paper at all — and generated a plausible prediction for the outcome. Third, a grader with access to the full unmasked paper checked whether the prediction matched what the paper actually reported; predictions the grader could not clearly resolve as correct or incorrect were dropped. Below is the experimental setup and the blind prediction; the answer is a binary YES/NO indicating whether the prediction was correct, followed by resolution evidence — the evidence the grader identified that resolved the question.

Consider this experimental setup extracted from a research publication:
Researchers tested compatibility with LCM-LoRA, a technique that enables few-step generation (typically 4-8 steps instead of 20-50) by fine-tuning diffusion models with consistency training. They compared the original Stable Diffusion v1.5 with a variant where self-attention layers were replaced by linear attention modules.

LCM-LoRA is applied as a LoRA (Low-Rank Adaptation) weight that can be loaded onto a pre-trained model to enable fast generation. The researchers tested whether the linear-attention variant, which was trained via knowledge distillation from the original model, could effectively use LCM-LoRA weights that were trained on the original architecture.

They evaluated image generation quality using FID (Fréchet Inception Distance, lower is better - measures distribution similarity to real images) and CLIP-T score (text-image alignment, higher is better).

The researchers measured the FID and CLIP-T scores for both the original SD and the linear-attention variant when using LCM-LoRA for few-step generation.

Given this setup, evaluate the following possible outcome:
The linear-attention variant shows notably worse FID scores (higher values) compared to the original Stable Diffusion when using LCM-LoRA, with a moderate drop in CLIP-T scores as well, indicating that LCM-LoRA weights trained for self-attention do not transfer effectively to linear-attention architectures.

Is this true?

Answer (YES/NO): NO